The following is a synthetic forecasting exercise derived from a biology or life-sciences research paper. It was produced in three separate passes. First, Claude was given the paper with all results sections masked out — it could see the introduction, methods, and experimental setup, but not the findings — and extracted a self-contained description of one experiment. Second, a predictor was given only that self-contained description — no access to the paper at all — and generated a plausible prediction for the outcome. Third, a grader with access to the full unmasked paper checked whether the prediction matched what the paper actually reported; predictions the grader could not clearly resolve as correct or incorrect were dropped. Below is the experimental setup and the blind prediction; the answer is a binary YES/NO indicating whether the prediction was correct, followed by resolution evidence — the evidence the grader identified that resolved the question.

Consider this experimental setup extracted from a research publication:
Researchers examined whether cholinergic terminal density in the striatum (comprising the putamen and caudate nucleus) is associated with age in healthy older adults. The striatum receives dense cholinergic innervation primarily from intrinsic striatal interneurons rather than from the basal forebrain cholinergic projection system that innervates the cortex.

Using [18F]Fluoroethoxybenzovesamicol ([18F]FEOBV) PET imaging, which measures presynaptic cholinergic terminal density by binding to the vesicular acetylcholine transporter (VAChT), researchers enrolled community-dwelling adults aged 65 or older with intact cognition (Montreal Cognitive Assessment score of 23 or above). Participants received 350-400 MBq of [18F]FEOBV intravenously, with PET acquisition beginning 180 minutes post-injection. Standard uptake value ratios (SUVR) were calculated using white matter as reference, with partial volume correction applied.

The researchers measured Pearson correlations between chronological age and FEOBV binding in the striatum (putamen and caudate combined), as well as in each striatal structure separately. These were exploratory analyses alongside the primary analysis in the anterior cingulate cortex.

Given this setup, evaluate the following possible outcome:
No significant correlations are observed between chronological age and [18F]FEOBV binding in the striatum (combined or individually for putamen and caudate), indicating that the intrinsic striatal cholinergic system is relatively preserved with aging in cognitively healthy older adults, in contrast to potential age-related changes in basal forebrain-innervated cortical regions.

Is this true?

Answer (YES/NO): NO